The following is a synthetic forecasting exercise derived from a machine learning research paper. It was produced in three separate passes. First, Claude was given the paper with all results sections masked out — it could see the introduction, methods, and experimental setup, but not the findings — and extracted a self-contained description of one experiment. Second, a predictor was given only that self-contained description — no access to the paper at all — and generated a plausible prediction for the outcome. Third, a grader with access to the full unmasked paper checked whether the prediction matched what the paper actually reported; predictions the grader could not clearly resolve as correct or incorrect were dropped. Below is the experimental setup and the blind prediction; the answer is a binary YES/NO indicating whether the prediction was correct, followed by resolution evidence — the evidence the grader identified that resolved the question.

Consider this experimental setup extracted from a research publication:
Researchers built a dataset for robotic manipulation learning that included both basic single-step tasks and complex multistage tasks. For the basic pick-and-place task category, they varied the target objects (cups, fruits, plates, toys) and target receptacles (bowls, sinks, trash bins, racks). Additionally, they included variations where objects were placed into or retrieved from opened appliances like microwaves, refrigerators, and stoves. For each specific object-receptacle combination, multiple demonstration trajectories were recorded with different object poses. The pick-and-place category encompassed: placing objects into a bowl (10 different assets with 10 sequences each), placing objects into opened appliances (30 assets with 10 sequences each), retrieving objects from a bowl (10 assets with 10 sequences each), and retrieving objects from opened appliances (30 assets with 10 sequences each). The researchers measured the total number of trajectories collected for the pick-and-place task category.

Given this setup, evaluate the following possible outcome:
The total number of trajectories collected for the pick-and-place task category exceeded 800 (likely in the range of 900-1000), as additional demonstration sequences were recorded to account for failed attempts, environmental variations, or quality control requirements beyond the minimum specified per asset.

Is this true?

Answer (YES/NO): NO